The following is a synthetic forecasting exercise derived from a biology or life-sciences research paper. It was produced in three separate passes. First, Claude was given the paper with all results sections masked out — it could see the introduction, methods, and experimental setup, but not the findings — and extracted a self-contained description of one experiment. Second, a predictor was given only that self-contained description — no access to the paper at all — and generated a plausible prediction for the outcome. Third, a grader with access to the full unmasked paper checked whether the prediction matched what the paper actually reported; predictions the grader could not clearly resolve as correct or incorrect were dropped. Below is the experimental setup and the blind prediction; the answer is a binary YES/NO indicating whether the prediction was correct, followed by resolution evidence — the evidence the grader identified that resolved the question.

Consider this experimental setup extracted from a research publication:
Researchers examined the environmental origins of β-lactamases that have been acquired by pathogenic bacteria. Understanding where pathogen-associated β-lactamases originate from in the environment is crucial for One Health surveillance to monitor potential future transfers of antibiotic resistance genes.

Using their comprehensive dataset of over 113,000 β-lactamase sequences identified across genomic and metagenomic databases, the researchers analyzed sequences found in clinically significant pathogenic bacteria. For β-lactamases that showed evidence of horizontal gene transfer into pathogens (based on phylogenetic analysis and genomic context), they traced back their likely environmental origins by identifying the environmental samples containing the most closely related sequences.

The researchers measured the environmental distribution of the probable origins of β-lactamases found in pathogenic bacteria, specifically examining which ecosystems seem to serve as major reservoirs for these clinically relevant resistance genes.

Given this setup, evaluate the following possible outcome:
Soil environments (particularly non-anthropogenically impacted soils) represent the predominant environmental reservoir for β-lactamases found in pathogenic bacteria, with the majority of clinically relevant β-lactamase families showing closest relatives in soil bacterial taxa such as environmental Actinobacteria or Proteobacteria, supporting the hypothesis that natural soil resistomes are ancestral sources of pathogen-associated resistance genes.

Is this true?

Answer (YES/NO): NO